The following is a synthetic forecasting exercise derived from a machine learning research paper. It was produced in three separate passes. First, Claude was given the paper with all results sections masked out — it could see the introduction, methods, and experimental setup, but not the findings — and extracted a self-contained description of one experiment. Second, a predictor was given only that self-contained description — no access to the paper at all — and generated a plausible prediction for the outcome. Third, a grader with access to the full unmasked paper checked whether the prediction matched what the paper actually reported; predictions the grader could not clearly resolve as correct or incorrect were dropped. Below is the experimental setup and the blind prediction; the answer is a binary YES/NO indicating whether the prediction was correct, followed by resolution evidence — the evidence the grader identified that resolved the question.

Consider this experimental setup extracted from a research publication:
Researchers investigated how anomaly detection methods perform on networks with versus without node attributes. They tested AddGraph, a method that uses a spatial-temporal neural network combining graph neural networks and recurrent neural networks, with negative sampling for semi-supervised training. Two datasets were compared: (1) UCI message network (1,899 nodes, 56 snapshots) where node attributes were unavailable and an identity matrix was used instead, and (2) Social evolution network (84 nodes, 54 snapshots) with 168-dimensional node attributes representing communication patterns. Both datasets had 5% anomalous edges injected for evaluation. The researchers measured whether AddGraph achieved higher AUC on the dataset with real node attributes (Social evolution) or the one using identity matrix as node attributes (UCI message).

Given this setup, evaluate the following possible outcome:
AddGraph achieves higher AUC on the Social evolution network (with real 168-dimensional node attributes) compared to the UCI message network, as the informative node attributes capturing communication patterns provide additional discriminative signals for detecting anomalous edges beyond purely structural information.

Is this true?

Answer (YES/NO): NO